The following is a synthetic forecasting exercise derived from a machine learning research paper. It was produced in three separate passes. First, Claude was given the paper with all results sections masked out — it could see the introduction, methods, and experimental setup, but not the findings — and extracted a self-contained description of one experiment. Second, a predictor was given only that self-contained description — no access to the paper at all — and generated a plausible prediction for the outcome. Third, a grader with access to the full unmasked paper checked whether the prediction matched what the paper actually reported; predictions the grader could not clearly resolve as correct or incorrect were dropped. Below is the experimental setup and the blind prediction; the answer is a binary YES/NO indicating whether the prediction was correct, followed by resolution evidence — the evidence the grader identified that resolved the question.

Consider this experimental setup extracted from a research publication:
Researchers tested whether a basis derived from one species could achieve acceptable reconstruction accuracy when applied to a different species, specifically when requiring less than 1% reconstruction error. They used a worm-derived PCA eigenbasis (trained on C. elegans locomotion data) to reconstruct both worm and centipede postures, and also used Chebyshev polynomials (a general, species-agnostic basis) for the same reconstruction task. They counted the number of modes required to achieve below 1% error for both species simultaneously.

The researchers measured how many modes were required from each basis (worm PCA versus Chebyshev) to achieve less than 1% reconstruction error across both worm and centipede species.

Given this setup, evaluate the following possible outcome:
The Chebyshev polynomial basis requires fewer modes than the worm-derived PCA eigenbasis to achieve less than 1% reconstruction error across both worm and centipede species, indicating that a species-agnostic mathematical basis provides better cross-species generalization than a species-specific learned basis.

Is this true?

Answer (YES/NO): NO